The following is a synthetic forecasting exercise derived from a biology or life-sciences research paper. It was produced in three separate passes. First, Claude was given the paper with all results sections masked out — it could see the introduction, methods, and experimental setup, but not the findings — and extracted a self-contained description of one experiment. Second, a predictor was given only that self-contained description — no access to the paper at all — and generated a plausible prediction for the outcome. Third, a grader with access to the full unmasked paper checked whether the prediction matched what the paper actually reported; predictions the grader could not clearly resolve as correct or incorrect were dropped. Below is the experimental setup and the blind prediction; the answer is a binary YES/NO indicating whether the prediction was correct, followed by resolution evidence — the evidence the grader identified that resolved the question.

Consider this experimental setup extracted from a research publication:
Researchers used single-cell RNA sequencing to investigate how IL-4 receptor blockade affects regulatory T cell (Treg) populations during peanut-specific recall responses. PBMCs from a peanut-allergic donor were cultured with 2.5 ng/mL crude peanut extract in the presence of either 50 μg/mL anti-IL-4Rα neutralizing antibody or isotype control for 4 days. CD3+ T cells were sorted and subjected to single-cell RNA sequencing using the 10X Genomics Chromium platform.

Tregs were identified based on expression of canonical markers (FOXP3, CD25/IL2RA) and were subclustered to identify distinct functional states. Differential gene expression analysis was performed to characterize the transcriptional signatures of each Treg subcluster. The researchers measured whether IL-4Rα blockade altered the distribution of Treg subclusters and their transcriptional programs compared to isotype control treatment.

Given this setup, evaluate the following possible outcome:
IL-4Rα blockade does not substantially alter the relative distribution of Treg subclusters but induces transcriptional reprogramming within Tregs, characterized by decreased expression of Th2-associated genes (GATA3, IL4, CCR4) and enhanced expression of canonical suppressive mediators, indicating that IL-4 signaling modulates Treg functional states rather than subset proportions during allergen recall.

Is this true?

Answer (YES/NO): NO